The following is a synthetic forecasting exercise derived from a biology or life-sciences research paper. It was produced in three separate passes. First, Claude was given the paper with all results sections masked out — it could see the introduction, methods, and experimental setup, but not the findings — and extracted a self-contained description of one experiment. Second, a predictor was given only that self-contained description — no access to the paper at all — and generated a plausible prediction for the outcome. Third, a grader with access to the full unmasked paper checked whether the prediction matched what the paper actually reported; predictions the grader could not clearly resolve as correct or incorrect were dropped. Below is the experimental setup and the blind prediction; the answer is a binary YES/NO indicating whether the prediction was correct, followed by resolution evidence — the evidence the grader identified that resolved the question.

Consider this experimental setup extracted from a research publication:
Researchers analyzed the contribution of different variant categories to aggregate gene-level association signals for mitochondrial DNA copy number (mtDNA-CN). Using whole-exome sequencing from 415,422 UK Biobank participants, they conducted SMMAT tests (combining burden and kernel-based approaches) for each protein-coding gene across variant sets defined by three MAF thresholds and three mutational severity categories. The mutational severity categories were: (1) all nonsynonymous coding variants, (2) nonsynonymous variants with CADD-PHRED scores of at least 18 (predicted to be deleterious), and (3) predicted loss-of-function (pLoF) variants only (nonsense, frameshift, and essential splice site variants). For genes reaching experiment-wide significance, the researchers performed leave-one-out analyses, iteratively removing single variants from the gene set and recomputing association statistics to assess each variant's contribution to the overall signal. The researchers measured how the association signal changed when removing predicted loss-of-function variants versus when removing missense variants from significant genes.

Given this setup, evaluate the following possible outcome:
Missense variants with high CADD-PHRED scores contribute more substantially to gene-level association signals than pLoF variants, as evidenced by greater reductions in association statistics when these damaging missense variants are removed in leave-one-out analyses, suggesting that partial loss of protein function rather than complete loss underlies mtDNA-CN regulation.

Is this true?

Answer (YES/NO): NO